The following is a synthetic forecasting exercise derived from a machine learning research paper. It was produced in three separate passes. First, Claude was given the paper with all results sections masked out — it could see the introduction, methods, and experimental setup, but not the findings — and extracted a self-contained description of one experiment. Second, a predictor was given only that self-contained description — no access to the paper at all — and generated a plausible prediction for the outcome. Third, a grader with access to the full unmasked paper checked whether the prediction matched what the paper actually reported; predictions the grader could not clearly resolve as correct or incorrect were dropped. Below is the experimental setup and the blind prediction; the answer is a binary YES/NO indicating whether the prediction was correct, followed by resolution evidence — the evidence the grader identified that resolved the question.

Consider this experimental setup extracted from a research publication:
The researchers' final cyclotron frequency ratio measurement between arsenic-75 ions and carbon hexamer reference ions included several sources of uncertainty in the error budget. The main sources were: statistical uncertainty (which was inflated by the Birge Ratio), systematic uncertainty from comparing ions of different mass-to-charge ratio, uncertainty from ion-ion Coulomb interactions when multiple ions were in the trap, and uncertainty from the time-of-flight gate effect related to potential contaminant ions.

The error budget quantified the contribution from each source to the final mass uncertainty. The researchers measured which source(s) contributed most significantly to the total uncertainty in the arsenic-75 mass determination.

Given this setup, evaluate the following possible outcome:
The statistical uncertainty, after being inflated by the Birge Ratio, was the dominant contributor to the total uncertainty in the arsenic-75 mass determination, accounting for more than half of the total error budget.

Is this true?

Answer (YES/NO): NO